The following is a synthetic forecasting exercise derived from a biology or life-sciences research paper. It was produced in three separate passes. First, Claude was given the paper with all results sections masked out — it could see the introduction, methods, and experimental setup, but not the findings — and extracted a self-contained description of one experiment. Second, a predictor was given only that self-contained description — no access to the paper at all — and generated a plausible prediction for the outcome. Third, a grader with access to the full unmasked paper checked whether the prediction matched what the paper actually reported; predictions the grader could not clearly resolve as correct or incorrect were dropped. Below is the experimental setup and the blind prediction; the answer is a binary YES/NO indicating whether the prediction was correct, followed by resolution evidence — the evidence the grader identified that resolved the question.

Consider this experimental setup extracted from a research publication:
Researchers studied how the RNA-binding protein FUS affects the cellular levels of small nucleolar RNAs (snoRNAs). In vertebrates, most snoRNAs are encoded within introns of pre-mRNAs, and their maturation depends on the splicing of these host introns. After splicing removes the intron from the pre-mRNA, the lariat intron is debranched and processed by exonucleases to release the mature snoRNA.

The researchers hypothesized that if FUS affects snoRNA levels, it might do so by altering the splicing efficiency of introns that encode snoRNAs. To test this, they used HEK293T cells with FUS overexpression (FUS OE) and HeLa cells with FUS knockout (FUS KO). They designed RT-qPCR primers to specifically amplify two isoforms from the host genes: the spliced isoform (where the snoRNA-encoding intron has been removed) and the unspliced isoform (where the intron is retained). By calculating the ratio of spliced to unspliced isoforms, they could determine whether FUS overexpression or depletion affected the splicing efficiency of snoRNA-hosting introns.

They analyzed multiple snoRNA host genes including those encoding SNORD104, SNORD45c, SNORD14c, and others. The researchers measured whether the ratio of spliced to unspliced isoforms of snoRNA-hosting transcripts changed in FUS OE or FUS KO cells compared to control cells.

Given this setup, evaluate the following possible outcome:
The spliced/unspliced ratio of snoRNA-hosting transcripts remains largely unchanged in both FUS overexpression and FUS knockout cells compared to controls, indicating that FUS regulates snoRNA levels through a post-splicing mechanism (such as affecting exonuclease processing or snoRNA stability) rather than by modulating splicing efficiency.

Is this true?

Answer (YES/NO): YES